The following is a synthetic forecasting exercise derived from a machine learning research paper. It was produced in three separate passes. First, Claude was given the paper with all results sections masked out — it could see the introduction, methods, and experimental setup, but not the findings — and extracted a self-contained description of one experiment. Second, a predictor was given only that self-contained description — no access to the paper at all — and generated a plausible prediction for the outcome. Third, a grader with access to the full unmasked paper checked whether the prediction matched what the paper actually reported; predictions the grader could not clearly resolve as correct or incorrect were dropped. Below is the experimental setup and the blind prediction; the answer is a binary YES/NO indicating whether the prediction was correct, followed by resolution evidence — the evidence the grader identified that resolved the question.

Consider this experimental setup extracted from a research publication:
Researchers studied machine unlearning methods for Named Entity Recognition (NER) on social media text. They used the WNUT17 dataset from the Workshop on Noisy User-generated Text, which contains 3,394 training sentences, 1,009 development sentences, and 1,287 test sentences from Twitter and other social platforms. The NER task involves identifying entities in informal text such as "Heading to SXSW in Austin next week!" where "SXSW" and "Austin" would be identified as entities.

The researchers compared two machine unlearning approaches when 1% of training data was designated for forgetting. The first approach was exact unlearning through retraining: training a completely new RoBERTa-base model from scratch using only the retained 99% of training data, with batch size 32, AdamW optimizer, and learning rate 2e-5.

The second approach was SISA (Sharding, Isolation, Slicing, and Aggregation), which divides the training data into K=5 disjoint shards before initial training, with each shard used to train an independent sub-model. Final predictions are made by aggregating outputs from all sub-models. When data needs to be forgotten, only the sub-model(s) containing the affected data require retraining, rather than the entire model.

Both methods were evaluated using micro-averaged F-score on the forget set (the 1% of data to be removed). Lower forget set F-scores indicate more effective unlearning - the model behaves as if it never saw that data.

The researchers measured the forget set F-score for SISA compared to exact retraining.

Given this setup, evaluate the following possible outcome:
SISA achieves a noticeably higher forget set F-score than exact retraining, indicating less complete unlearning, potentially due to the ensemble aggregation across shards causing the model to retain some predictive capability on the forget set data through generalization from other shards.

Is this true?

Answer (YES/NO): NO